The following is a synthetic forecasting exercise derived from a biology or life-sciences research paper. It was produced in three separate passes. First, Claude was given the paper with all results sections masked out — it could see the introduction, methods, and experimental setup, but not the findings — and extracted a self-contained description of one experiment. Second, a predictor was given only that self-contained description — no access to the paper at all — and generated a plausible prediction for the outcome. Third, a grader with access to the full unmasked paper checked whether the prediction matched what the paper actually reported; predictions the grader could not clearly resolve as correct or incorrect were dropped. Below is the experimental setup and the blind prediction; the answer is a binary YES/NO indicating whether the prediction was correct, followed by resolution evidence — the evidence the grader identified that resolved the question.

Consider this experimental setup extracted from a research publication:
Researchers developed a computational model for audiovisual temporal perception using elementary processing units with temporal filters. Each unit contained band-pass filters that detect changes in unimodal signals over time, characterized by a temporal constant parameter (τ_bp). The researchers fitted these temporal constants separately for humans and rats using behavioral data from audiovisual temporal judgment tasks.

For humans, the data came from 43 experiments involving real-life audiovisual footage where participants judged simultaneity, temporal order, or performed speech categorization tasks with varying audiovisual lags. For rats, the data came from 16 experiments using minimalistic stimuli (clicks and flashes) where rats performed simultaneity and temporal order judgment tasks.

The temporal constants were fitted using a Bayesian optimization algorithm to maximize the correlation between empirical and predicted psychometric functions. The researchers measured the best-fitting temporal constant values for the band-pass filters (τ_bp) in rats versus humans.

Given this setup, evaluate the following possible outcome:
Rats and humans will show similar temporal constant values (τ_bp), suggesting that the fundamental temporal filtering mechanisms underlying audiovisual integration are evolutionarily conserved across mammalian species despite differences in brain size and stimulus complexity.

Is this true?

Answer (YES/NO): NO